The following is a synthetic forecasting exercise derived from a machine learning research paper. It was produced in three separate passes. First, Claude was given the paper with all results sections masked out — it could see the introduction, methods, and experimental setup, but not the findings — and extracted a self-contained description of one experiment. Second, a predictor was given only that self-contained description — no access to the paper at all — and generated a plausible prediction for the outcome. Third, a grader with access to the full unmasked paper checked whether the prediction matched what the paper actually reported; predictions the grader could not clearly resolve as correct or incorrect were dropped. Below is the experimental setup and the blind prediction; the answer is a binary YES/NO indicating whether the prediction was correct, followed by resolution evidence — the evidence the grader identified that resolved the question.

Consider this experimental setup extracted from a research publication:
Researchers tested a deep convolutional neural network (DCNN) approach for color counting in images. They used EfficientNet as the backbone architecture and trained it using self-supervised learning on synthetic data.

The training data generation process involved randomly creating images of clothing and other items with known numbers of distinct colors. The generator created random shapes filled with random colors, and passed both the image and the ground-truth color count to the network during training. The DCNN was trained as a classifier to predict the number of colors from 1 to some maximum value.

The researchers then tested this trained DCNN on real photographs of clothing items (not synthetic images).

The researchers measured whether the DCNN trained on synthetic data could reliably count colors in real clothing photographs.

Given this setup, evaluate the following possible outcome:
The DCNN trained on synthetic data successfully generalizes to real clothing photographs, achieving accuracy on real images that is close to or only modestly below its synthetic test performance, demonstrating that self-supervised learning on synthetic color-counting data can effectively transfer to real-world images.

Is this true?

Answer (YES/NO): NO